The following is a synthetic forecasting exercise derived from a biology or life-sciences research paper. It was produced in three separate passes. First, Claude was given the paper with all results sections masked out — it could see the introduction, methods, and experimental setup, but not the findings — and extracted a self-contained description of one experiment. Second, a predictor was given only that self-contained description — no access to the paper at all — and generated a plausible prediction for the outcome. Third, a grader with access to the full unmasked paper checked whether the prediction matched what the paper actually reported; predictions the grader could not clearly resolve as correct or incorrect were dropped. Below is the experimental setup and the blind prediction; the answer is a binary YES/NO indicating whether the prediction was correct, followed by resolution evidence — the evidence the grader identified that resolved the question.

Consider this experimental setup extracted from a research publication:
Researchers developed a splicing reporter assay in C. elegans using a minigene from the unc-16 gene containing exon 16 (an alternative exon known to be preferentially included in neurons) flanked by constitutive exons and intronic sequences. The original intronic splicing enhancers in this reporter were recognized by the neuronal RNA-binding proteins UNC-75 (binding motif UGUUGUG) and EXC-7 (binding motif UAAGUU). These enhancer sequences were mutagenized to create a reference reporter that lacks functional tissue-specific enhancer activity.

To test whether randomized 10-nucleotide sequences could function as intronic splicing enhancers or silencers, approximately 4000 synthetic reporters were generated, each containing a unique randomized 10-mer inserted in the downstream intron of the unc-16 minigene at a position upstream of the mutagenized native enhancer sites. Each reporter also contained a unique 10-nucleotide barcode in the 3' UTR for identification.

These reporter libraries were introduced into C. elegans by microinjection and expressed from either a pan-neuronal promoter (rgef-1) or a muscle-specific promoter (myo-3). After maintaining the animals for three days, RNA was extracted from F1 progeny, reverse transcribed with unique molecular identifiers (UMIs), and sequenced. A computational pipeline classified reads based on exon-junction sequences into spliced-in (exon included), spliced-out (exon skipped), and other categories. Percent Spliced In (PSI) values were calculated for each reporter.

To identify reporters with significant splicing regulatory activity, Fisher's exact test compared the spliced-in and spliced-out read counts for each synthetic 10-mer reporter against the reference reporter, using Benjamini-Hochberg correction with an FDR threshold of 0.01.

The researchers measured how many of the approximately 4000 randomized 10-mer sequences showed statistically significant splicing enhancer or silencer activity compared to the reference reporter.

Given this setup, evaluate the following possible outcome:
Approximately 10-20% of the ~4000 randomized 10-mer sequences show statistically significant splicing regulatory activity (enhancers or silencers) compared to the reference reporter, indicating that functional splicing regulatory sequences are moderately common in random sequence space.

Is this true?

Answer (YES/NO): NO